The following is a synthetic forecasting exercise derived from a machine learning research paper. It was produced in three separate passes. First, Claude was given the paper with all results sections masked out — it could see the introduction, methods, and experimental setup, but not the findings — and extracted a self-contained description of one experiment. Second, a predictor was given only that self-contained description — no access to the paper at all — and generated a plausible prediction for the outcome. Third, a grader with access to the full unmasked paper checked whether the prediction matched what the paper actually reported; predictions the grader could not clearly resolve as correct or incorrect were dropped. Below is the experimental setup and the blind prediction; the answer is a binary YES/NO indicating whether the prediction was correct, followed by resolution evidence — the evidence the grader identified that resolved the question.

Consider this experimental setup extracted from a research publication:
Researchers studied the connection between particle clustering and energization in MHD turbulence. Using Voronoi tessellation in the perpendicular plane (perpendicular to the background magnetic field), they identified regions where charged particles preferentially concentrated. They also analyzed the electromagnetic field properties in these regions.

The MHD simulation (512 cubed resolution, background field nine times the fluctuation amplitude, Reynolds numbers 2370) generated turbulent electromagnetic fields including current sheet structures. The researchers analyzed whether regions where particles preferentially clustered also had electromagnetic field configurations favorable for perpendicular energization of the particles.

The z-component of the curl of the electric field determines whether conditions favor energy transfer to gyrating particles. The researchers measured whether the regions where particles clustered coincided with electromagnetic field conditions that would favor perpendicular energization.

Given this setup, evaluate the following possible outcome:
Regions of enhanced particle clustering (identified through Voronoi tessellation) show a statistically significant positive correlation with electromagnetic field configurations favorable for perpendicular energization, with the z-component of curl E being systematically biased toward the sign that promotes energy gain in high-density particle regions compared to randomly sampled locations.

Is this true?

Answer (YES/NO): YES